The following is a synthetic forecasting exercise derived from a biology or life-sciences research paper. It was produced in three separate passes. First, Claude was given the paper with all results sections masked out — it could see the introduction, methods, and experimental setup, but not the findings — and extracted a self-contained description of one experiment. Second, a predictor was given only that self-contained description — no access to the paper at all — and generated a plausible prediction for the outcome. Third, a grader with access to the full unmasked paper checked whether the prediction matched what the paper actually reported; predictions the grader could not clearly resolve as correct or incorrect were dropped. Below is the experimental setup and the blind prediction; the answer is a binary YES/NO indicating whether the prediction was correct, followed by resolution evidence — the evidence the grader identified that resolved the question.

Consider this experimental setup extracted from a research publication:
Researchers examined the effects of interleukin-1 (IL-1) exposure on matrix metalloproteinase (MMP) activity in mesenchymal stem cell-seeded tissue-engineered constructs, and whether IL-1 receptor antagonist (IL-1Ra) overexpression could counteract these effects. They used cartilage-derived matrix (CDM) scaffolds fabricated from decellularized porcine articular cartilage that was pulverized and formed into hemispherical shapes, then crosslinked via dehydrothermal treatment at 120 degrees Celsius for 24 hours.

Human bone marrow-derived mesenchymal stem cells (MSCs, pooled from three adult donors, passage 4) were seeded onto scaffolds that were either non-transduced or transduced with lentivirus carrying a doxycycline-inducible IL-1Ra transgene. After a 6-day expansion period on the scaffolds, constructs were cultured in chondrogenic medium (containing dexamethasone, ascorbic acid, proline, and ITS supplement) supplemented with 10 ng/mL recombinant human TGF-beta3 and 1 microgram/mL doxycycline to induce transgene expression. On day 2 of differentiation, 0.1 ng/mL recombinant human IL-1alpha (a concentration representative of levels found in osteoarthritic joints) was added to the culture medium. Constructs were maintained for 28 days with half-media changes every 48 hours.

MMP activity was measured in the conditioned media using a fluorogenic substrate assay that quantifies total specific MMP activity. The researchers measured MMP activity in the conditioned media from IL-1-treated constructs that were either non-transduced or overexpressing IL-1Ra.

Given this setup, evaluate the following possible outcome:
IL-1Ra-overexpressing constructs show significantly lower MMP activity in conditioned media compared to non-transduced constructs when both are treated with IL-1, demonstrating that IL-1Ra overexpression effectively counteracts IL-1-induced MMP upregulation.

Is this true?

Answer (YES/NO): YES